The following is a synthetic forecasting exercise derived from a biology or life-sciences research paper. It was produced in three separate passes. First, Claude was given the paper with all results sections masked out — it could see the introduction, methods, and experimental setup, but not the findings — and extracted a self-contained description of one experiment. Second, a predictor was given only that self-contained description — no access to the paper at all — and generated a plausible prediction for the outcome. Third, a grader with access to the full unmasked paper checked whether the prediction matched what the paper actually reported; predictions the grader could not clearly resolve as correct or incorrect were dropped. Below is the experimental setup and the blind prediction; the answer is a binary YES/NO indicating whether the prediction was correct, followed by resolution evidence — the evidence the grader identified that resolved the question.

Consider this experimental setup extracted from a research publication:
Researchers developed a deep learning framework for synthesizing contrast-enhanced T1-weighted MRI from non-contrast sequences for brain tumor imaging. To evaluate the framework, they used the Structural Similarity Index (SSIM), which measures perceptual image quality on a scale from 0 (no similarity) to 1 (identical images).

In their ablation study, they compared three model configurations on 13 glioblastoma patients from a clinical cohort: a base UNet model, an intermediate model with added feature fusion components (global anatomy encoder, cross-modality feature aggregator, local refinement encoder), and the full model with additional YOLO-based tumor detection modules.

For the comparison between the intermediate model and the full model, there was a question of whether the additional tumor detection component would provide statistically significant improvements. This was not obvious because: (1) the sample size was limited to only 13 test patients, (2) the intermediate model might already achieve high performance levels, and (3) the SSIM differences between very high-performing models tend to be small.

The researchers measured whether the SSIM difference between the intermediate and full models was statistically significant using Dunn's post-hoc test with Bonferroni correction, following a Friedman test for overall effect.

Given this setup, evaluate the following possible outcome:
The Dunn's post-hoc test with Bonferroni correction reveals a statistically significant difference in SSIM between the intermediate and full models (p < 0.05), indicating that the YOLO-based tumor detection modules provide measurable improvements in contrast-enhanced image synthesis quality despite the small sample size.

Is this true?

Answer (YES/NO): YES